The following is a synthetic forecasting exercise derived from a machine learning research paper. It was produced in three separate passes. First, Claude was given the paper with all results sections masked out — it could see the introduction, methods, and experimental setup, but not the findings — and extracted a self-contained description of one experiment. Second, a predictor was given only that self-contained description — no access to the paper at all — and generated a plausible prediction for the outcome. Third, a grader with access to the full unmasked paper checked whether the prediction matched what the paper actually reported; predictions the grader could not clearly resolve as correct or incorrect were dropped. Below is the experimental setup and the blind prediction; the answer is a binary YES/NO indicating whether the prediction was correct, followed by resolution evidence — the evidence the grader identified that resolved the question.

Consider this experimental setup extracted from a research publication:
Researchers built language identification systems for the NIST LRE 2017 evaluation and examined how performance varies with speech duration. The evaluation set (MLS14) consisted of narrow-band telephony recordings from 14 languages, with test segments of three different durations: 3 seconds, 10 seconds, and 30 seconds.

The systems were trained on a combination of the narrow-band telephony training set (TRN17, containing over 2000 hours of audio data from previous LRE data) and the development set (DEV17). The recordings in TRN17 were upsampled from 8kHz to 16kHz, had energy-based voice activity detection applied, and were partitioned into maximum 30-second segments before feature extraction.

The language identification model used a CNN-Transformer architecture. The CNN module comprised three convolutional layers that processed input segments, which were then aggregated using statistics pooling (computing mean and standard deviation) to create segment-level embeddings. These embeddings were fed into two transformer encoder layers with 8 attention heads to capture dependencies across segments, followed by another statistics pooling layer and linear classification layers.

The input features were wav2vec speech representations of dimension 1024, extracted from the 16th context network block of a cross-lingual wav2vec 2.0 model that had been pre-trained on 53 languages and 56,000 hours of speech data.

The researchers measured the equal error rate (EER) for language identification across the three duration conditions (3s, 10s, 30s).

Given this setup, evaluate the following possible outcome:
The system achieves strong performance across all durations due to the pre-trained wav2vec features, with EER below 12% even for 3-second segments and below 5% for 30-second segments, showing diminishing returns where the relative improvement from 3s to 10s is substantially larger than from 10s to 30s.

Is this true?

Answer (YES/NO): YES